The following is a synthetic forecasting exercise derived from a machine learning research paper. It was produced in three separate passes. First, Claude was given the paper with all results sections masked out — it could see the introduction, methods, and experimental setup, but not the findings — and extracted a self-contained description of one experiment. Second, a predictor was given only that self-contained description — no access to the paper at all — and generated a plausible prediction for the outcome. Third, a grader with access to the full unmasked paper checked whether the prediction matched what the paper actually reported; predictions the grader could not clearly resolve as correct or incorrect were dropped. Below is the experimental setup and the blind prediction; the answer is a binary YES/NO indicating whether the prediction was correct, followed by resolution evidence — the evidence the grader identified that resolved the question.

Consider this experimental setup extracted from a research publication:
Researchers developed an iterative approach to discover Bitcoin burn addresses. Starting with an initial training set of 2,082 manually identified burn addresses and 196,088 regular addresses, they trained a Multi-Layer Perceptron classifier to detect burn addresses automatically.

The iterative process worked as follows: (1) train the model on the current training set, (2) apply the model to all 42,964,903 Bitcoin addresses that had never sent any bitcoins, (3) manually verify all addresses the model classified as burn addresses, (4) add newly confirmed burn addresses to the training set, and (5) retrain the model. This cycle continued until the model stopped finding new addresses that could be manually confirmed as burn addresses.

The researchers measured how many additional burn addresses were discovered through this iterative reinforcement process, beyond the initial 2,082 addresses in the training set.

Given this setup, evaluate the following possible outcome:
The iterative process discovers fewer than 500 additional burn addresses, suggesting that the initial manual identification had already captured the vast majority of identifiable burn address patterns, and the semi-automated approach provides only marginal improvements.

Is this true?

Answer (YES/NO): NO